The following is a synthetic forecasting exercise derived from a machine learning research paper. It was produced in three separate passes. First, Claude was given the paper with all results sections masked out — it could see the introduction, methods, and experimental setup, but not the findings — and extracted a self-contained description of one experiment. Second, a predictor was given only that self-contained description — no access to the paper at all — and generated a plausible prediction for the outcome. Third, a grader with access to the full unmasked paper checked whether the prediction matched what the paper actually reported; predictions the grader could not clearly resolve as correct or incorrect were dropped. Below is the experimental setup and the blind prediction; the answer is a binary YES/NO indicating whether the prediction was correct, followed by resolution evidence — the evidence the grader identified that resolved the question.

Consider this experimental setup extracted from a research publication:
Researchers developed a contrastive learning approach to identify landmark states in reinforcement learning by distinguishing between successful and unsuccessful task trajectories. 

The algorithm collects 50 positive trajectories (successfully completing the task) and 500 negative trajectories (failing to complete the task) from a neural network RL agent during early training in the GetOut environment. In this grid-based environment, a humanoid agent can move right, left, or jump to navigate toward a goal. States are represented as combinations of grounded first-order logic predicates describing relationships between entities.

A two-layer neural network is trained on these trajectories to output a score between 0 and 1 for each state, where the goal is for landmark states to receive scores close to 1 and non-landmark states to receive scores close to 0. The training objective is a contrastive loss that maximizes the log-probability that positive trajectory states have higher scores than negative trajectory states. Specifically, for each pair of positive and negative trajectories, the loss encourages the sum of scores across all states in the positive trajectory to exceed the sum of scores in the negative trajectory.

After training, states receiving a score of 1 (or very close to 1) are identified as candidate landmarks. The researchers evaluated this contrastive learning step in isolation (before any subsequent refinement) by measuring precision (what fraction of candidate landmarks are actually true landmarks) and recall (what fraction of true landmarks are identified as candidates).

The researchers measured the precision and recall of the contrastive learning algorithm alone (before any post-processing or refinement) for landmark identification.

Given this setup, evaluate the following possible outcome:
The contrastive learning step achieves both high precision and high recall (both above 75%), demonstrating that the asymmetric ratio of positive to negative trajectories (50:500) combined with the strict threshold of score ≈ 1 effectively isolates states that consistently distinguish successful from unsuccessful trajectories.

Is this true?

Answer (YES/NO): NO